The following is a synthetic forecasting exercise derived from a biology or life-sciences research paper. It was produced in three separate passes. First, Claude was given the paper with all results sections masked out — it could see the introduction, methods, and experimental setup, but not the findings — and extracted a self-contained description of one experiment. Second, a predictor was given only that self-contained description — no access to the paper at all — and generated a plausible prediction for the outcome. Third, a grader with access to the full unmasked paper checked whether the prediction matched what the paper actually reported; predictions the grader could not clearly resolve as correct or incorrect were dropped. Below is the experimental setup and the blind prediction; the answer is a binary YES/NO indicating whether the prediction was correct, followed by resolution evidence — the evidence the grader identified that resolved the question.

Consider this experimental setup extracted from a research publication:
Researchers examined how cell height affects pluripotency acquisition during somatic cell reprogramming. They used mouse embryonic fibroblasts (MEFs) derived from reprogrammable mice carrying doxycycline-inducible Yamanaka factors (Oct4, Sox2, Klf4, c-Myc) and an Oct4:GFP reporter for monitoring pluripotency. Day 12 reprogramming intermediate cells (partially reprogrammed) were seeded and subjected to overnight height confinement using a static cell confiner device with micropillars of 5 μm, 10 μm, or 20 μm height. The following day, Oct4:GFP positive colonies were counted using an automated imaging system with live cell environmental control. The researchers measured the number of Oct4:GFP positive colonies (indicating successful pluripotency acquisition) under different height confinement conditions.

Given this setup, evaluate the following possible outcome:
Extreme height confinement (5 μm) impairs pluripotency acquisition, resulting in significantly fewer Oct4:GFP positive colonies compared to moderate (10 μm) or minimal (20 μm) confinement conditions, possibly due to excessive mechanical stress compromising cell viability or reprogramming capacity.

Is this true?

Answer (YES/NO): YES